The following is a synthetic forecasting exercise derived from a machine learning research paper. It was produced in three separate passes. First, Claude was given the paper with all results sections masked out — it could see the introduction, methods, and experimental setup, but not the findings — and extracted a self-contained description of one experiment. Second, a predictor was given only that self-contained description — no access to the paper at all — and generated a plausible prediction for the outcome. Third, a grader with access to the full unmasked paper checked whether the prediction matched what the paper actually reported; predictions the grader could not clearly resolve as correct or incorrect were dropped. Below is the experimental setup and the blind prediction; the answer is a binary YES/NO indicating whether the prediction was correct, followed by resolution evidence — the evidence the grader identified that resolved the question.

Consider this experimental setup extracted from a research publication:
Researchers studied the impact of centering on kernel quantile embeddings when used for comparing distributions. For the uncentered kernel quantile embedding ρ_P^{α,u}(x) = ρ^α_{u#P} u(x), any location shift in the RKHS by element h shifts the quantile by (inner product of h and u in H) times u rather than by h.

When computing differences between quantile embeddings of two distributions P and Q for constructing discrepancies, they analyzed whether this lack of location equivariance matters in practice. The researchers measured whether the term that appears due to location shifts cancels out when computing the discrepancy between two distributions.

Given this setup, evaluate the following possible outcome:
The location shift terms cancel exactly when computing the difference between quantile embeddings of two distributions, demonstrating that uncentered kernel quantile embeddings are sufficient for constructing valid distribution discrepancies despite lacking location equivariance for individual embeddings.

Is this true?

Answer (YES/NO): YES